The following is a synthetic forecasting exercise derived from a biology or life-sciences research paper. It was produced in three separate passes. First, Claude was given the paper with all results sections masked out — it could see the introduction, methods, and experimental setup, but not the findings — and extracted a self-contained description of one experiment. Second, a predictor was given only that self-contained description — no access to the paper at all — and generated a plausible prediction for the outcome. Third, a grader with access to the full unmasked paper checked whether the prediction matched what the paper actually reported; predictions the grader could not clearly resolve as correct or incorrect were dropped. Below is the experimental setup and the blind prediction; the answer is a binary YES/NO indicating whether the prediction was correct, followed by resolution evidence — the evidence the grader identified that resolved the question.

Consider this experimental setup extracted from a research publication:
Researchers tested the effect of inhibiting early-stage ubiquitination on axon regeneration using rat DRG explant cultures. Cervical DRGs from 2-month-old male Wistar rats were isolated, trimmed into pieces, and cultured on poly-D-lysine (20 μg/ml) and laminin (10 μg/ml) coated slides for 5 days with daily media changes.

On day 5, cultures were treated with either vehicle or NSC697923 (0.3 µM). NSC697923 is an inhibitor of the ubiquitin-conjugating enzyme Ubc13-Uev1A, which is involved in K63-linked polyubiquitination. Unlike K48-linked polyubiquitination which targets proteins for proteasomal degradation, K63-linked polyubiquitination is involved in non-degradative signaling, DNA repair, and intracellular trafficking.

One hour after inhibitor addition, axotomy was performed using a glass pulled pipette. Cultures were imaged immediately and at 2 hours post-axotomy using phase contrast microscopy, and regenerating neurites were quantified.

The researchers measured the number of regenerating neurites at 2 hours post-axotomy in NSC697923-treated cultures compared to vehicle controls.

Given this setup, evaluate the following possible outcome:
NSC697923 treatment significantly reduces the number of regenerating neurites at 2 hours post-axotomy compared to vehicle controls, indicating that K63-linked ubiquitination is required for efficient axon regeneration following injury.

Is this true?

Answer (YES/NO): YES